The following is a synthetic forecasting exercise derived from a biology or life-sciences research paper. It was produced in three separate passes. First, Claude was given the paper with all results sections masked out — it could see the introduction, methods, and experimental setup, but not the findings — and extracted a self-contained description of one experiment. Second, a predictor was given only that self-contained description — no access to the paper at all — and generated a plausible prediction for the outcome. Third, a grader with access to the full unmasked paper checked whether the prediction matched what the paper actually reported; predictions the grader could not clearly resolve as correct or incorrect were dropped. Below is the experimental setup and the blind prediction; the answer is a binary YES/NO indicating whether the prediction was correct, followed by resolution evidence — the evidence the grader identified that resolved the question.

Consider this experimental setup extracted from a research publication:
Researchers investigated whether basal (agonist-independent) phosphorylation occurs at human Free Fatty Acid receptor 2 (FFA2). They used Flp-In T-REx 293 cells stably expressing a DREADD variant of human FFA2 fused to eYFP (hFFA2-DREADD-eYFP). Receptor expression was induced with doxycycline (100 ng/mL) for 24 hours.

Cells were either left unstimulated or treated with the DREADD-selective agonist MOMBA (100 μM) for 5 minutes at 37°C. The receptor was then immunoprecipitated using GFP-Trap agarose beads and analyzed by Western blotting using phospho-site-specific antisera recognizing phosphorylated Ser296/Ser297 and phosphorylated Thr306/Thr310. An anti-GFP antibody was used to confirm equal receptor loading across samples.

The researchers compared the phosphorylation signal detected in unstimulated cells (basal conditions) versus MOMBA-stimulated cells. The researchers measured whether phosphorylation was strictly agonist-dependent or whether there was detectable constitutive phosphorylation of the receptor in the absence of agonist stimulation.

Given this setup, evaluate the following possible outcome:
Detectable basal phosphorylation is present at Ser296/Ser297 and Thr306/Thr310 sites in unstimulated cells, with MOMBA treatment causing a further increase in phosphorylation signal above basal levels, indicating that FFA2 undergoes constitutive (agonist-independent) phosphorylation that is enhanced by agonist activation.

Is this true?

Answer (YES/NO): NO